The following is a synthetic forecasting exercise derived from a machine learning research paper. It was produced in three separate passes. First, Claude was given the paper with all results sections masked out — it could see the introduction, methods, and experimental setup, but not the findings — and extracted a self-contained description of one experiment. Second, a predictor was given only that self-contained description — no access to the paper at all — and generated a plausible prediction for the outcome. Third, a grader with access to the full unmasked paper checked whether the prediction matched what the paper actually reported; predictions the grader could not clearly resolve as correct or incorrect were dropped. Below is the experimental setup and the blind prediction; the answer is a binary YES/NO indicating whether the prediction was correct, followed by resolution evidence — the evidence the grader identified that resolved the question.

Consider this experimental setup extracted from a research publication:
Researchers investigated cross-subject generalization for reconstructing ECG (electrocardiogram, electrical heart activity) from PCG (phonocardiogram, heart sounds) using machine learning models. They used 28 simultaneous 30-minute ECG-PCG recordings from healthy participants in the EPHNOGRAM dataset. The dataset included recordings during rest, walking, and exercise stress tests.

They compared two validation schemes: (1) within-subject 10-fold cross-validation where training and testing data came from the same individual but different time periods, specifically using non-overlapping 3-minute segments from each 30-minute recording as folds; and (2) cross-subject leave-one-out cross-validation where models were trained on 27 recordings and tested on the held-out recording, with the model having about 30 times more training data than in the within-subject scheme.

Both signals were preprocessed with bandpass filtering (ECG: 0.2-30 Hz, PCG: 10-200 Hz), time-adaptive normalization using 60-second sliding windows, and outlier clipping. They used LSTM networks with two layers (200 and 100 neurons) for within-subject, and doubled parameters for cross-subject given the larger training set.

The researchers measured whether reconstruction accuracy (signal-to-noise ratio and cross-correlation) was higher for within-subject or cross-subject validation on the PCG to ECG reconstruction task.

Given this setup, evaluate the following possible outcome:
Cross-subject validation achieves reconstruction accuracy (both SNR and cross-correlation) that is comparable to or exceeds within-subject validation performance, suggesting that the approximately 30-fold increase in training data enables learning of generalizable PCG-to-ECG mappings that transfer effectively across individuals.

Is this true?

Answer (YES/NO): NO